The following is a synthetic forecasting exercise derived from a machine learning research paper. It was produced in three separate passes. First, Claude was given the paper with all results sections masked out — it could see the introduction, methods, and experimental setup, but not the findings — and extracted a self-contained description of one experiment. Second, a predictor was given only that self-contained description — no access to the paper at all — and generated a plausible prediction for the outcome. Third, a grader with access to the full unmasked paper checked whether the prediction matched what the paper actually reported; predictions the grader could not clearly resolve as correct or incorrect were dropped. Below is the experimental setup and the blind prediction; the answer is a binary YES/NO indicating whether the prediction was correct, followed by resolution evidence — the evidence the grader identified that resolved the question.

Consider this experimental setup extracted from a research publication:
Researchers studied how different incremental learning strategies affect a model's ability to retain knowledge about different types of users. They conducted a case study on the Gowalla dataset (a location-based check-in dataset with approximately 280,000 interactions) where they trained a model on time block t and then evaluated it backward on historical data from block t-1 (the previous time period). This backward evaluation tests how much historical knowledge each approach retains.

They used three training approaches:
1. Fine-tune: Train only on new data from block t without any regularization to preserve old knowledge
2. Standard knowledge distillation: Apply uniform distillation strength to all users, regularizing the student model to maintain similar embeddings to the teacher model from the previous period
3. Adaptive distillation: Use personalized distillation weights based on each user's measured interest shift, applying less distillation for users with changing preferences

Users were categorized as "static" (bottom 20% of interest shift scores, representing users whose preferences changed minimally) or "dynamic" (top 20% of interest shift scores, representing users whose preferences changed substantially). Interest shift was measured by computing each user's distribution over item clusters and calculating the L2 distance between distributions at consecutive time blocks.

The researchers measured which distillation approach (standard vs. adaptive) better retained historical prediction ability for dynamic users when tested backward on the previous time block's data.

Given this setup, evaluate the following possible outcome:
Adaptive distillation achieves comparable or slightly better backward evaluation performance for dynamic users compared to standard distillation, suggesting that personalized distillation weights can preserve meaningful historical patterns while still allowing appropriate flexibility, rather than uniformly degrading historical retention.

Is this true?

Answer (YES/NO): NO